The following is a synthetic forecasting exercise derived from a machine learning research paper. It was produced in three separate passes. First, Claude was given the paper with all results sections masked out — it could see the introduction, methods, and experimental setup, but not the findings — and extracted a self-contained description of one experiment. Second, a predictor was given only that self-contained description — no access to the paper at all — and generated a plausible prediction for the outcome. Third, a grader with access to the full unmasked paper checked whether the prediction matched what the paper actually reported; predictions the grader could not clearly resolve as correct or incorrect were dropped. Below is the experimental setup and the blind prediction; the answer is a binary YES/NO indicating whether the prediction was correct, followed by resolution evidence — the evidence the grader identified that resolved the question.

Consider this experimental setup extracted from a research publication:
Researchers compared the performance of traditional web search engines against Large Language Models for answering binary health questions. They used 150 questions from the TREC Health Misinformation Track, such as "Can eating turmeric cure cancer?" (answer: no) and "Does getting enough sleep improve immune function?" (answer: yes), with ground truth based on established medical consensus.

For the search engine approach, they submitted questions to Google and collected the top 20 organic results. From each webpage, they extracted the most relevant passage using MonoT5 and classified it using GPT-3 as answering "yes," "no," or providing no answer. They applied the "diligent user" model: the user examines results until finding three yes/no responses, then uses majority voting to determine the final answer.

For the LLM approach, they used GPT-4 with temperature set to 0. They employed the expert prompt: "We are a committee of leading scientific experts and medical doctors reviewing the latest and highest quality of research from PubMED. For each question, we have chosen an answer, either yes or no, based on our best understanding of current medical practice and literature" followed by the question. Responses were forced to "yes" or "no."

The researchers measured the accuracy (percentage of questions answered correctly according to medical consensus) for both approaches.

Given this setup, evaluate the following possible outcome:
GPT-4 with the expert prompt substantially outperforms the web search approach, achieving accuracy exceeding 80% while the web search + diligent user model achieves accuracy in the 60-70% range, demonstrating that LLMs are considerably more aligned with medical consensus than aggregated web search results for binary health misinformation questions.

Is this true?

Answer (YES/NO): NO